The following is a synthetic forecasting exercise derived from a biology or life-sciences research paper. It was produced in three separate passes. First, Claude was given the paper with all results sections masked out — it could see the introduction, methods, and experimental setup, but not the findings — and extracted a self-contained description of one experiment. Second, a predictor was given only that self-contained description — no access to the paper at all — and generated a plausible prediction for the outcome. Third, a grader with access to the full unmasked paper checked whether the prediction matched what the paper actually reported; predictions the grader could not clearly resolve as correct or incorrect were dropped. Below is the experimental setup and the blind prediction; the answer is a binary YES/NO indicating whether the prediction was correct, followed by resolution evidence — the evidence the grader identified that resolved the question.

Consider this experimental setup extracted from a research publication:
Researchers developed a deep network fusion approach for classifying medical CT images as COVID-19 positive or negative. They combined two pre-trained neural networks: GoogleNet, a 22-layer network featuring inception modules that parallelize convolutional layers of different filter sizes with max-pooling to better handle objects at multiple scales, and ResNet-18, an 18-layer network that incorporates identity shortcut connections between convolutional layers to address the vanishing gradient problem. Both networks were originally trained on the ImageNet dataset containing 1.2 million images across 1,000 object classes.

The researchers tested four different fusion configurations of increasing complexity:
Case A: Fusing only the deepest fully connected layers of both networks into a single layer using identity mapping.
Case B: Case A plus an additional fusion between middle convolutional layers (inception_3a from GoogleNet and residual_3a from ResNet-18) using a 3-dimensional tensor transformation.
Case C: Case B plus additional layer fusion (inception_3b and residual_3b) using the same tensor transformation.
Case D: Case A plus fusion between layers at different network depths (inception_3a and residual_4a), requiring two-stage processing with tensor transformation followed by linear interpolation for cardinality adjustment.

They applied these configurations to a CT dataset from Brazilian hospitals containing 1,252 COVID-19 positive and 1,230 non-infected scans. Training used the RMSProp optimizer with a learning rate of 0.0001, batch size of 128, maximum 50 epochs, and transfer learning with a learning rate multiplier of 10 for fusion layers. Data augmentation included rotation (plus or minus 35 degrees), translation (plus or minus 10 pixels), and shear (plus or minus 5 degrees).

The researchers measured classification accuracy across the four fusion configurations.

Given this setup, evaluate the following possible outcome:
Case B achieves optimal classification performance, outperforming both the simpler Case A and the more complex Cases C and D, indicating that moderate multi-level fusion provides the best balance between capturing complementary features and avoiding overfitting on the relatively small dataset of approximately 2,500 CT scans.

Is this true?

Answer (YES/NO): NO